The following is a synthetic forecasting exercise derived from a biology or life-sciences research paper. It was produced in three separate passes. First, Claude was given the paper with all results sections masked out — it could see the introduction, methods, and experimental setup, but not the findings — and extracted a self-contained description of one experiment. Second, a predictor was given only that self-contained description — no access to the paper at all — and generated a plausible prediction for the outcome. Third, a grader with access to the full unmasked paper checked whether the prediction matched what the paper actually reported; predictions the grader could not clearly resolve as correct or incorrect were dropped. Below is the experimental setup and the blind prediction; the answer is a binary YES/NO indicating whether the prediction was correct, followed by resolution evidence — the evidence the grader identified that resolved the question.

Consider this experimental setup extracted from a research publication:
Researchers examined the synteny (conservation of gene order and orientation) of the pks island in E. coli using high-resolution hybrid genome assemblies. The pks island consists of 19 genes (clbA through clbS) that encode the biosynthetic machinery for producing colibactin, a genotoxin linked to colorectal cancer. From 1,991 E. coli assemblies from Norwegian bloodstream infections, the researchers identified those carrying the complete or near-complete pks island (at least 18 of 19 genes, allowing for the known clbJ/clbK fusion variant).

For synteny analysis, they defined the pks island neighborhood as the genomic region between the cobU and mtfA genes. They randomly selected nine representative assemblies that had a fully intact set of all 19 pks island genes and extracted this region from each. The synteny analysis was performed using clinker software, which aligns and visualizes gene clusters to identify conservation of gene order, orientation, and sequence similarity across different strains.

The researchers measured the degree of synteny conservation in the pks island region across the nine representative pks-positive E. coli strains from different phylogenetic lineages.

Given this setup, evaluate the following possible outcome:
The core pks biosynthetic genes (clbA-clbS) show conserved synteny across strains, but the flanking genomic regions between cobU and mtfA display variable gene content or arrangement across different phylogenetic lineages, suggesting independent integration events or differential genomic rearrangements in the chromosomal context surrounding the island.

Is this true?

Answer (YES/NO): NO